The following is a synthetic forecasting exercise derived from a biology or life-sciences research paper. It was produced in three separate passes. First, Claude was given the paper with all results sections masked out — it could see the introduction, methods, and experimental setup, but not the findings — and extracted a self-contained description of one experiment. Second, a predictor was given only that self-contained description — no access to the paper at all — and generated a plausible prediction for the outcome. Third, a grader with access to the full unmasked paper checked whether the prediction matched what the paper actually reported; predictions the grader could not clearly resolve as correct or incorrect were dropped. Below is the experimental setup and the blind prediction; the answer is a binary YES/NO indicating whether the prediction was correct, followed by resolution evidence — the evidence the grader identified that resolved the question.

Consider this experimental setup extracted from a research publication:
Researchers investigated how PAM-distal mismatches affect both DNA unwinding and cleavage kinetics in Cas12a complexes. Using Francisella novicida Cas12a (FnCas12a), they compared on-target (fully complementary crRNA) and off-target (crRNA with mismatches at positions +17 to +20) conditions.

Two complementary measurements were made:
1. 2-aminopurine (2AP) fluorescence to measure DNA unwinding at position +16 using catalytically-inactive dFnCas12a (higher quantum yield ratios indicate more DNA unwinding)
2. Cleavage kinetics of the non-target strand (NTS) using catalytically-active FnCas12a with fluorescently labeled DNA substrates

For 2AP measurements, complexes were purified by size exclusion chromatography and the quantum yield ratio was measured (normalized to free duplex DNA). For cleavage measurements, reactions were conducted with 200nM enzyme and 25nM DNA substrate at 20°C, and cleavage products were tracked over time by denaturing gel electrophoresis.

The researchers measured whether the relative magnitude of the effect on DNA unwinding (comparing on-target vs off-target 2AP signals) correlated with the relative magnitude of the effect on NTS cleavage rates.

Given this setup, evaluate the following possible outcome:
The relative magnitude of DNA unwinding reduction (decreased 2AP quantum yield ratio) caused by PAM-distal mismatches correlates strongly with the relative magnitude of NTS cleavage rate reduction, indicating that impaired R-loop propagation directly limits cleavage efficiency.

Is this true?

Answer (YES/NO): YES